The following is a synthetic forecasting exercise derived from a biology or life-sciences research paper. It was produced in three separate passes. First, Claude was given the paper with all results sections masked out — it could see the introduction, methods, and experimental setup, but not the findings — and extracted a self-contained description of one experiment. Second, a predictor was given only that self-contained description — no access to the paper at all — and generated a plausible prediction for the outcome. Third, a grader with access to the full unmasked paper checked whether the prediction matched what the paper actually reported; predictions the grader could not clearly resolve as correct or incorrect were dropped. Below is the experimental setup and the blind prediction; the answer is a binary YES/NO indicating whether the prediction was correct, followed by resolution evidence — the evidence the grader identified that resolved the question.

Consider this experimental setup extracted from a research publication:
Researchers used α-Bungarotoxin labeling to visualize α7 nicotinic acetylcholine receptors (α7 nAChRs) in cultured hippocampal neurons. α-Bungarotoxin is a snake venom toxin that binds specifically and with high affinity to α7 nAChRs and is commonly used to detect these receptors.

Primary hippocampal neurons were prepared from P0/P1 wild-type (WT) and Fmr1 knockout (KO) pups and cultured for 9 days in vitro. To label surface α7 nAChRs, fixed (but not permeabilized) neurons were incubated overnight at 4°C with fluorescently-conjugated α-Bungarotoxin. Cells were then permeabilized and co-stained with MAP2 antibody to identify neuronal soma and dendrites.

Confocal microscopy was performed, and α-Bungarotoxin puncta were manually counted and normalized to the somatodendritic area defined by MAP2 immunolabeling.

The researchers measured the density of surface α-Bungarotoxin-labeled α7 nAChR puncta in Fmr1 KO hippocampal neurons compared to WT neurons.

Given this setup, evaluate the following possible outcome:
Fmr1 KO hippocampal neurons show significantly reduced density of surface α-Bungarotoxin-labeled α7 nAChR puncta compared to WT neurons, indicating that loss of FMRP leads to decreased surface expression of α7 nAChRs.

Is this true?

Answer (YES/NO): NO